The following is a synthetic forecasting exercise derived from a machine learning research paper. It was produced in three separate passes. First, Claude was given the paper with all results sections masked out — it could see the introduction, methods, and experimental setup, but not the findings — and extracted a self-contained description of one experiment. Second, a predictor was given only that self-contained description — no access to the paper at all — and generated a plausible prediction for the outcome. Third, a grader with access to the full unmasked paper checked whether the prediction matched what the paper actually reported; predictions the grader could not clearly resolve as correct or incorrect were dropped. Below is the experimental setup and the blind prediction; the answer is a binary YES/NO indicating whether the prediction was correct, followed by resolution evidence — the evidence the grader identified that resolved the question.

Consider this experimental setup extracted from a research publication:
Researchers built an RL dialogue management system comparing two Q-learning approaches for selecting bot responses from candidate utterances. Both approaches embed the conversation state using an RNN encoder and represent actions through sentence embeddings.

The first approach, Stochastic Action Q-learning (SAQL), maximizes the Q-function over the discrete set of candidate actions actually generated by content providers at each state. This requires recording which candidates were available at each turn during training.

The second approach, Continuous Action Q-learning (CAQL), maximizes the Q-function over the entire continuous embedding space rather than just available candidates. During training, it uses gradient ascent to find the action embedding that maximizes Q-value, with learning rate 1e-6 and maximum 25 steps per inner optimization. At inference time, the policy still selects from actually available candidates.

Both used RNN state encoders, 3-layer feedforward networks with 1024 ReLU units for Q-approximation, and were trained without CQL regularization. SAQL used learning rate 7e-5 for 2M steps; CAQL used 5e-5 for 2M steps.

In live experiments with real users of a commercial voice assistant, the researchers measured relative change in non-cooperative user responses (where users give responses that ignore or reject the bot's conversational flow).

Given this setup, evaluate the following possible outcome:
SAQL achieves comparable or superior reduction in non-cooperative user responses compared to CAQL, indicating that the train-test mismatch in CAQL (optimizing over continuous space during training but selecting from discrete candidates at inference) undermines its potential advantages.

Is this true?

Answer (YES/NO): NO